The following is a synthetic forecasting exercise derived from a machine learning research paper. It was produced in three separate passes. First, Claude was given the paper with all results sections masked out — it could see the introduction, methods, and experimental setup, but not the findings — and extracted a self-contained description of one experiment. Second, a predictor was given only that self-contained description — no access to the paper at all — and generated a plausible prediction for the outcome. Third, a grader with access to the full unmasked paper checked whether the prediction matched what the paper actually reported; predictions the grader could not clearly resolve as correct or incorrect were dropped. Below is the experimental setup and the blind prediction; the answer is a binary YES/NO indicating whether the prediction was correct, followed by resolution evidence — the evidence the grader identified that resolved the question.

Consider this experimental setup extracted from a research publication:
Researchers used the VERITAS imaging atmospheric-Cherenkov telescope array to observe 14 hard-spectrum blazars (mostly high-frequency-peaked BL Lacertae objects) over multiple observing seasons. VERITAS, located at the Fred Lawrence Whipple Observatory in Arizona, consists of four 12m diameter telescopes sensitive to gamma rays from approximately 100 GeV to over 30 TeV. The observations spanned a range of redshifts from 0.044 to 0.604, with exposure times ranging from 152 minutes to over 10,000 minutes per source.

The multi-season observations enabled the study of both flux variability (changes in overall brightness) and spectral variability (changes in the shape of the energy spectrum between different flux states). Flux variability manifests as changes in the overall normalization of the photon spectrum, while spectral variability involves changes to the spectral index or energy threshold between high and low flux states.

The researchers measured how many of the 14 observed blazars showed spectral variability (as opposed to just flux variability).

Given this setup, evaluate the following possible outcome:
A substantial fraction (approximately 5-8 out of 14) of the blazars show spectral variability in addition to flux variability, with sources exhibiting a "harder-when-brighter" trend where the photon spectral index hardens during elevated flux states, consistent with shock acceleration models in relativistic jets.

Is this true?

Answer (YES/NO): NO